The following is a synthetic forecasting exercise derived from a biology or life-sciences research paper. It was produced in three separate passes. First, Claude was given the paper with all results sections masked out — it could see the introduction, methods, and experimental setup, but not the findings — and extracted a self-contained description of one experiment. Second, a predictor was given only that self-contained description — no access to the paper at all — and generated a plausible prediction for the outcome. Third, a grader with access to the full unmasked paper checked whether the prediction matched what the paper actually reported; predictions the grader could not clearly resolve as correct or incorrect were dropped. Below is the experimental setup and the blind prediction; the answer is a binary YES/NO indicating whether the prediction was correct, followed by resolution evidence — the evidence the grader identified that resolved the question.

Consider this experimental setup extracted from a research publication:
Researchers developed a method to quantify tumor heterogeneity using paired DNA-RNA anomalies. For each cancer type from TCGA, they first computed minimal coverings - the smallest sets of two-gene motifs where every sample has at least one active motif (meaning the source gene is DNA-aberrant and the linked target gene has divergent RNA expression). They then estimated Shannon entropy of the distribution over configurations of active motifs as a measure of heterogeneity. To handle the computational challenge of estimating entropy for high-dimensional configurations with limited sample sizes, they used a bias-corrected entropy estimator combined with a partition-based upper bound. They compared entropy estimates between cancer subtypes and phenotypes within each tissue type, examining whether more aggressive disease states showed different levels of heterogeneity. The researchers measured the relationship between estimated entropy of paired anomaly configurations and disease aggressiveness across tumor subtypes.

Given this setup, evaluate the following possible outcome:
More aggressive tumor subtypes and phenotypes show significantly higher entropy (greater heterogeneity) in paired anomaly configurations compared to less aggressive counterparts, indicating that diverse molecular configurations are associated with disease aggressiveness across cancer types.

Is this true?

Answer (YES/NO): YES